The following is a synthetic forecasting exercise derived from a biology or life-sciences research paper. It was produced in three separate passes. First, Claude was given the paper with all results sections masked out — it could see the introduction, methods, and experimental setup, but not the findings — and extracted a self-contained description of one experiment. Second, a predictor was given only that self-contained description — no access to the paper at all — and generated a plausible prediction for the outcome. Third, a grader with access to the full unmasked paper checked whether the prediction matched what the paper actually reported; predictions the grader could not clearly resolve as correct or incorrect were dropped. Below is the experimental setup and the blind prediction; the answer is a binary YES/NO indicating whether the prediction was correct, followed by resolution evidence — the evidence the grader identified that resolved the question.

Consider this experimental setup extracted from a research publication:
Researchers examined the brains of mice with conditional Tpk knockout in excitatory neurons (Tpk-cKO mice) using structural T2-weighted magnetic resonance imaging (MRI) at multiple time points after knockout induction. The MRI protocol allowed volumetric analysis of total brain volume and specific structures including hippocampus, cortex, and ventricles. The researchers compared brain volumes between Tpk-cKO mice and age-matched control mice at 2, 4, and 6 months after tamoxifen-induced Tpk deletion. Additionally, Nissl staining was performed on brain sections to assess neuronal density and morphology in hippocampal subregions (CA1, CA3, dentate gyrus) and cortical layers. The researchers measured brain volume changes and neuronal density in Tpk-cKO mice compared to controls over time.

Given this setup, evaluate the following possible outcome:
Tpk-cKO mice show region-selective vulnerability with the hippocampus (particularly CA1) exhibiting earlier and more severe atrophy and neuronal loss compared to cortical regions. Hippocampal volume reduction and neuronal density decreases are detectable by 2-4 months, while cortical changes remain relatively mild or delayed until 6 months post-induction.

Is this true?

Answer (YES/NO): NO